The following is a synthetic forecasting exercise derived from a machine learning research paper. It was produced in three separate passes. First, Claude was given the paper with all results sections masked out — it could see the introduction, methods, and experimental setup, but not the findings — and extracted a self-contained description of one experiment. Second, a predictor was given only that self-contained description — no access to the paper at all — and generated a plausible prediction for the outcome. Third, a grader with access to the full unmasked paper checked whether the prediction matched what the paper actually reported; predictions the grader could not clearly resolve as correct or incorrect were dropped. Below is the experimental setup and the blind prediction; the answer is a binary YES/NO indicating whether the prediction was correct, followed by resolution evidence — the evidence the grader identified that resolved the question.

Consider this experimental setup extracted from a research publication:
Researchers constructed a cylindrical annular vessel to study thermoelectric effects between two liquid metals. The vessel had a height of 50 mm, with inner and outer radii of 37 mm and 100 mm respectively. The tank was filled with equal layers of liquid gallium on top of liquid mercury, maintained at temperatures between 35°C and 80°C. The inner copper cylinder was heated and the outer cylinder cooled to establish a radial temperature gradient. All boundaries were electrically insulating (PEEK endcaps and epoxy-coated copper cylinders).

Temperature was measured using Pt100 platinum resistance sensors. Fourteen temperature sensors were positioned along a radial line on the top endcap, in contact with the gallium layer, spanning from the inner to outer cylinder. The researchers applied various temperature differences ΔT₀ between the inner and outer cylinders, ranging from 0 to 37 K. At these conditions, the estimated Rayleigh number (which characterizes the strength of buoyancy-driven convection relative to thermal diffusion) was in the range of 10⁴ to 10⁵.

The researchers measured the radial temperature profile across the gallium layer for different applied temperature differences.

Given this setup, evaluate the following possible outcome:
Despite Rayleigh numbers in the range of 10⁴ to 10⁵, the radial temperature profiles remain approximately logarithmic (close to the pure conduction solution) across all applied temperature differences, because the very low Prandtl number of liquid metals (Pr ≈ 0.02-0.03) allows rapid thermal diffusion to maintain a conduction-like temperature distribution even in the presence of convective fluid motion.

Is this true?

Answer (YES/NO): NO